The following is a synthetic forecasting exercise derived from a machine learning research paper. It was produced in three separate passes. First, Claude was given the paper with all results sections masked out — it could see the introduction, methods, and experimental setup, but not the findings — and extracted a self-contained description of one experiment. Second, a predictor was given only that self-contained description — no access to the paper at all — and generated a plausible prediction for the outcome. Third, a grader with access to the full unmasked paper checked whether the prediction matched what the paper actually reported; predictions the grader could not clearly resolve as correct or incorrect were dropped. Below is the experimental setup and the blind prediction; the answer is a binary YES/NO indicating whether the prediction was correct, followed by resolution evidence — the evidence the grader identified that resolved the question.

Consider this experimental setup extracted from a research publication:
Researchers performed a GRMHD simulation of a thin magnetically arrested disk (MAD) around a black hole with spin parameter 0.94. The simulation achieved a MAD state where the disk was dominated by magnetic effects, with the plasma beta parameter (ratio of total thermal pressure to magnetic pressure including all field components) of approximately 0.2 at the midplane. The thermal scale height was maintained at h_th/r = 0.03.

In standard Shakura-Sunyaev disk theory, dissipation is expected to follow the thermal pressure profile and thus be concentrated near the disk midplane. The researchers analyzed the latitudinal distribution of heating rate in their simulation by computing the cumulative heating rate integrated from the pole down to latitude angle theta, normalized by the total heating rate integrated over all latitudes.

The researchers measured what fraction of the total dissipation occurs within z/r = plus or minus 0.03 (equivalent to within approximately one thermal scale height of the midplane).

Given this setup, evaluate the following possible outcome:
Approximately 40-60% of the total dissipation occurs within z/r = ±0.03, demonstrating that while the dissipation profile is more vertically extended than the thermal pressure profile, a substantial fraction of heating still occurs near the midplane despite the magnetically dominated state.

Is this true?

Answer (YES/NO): NO